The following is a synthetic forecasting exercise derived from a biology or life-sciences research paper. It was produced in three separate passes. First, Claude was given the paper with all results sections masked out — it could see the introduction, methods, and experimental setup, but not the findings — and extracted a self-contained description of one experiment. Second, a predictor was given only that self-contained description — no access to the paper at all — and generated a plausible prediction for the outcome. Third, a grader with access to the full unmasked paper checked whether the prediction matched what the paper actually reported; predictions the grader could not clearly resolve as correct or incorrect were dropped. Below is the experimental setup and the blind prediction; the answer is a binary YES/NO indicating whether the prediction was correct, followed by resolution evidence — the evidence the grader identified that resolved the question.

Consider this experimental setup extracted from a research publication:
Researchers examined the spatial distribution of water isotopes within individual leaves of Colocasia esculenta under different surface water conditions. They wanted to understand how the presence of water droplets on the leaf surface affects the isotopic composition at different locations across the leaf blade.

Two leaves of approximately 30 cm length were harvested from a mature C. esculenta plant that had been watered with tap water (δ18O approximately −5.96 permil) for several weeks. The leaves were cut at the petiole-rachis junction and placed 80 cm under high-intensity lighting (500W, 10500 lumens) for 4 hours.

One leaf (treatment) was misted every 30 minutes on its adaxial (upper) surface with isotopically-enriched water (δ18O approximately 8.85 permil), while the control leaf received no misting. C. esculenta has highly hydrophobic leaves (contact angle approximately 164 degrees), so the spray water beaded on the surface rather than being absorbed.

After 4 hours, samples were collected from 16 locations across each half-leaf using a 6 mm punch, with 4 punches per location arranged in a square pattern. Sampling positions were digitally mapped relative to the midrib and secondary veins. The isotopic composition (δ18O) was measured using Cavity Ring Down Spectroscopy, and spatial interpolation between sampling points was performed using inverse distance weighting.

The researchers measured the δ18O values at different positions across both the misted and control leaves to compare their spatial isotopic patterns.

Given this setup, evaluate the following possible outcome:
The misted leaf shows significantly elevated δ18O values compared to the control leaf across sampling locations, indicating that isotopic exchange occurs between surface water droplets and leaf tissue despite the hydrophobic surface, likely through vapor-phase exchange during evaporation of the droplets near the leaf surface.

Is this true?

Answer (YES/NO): NO